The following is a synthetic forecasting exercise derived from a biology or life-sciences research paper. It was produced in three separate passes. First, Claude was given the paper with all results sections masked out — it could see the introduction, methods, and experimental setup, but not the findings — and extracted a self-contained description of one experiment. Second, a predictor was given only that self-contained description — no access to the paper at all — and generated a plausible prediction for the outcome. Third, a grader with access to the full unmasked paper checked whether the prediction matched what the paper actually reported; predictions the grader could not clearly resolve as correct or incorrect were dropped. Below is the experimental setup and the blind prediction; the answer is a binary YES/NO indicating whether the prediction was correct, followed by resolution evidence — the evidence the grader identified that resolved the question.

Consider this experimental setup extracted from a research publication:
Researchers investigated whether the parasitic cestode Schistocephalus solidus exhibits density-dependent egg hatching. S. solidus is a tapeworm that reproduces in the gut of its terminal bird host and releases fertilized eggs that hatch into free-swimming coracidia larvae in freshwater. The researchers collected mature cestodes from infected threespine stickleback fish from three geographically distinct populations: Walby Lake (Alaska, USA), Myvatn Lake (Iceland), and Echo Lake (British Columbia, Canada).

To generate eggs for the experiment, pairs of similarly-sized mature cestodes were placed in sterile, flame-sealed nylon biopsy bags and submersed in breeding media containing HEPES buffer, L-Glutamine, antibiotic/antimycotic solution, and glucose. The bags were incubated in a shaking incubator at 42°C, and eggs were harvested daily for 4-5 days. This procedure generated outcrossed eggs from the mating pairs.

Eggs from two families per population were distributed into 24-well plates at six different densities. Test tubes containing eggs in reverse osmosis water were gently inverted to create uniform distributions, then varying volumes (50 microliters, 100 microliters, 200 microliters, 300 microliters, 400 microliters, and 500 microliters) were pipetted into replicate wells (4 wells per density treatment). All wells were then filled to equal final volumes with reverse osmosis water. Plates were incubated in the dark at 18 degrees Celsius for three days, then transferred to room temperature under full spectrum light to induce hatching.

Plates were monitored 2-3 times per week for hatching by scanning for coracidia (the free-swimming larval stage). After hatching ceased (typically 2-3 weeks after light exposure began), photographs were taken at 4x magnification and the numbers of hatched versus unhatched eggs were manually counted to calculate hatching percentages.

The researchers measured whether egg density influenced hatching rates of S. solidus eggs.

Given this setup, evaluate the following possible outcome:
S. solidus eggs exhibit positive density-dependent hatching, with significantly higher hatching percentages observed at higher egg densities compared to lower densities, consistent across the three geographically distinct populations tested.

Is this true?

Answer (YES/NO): NO